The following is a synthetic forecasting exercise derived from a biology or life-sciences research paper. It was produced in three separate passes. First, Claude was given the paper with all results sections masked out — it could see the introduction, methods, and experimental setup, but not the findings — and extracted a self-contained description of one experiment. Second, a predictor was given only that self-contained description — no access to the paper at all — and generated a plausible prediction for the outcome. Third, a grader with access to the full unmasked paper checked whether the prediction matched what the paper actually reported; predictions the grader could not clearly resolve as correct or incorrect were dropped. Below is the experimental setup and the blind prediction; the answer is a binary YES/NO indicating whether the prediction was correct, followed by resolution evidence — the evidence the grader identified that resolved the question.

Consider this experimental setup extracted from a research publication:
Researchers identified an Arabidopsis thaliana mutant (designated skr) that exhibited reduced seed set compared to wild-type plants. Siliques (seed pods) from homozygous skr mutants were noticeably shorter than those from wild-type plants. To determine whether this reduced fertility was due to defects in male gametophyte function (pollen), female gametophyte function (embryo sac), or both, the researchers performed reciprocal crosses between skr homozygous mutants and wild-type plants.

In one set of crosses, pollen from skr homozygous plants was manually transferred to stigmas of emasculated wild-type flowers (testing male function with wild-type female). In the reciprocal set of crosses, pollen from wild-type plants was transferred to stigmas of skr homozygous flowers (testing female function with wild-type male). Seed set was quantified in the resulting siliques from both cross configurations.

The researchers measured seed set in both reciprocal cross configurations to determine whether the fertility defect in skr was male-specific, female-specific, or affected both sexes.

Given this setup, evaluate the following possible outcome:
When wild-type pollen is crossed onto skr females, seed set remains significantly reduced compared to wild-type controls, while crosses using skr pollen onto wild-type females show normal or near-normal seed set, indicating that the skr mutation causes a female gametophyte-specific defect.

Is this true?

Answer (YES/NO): NO